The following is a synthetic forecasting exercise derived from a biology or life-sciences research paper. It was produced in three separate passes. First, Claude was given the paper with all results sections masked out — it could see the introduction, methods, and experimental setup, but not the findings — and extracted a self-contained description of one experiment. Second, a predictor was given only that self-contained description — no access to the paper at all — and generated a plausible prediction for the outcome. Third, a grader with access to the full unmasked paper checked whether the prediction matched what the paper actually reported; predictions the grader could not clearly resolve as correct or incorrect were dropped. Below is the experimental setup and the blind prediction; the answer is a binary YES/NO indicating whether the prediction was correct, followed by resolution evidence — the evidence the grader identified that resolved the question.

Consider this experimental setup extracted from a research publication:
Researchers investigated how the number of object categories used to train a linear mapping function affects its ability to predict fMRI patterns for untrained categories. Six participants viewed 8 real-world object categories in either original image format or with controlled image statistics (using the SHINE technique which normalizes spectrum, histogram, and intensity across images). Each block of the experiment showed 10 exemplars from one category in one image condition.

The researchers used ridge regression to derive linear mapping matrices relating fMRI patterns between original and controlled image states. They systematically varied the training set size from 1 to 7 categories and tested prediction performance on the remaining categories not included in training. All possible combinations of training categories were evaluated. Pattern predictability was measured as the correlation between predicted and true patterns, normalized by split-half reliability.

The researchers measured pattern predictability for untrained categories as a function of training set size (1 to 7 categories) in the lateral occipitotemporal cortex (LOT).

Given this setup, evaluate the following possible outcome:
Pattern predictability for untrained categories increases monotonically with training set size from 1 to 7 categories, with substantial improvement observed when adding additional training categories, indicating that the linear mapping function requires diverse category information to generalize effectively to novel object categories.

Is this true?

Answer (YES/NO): NO